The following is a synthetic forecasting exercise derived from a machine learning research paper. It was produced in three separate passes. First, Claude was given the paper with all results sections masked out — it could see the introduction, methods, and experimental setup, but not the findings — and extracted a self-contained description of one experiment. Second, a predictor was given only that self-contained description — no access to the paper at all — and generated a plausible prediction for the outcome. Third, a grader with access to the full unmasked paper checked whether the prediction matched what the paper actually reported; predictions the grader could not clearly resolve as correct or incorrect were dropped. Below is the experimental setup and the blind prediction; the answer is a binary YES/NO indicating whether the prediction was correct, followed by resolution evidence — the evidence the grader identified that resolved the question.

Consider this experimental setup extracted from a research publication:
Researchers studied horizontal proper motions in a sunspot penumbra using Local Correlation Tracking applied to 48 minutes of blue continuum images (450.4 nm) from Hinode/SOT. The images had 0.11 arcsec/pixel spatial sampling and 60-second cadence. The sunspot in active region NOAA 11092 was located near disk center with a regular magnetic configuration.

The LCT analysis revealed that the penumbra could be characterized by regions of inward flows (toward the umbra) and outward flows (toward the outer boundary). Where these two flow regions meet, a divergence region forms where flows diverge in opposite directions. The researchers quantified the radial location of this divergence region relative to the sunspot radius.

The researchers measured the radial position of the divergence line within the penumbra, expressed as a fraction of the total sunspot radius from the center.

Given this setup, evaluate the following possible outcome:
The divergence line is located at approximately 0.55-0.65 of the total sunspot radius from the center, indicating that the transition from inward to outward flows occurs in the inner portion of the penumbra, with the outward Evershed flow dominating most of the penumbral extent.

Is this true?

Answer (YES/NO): NO